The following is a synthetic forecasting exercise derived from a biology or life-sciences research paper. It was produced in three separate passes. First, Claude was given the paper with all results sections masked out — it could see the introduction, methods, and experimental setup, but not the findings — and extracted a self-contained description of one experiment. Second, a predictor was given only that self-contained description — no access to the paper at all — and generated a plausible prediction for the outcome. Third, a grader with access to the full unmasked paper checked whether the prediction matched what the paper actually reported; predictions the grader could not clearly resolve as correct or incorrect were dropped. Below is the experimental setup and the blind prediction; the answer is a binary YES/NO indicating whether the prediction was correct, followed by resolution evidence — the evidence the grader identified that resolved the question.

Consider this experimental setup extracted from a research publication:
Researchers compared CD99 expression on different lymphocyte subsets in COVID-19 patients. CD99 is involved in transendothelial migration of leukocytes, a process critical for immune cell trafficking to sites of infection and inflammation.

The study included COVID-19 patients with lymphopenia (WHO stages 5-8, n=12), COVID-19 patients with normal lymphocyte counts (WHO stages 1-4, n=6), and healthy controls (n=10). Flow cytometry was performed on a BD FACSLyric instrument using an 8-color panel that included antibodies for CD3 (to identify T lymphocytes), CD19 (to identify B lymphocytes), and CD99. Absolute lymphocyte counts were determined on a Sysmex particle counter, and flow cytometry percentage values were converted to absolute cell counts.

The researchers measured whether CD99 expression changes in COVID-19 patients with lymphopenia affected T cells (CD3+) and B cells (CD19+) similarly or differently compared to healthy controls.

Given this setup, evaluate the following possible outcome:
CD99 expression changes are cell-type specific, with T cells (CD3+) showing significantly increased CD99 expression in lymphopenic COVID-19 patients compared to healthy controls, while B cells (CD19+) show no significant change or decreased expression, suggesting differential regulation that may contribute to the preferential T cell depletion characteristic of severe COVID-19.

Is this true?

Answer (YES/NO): NO